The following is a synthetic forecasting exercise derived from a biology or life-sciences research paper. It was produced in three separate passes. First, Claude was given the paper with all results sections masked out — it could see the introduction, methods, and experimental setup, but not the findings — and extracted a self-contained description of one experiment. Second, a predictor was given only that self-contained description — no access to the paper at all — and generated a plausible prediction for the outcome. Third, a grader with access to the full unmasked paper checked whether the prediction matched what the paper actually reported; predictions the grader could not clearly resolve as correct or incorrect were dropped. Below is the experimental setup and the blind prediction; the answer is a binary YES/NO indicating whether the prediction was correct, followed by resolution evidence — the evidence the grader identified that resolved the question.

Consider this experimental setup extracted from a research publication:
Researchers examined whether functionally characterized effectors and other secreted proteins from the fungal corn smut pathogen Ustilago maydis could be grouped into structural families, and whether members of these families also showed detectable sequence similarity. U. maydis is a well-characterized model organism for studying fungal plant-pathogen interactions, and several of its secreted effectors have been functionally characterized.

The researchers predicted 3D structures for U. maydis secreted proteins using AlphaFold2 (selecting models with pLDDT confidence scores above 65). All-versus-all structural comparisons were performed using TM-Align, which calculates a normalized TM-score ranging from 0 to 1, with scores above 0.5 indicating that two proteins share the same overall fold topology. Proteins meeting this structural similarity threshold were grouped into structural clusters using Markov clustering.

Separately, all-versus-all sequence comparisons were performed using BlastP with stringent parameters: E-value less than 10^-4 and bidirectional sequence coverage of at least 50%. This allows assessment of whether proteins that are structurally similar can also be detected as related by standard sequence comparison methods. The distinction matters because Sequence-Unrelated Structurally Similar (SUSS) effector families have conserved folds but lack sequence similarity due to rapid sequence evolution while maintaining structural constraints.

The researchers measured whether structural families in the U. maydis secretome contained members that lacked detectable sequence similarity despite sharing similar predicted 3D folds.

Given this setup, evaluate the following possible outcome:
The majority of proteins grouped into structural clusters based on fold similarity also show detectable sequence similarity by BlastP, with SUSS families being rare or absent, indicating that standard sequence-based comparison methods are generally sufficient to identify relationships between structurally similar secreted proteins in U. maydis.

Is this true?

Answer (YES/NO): NO